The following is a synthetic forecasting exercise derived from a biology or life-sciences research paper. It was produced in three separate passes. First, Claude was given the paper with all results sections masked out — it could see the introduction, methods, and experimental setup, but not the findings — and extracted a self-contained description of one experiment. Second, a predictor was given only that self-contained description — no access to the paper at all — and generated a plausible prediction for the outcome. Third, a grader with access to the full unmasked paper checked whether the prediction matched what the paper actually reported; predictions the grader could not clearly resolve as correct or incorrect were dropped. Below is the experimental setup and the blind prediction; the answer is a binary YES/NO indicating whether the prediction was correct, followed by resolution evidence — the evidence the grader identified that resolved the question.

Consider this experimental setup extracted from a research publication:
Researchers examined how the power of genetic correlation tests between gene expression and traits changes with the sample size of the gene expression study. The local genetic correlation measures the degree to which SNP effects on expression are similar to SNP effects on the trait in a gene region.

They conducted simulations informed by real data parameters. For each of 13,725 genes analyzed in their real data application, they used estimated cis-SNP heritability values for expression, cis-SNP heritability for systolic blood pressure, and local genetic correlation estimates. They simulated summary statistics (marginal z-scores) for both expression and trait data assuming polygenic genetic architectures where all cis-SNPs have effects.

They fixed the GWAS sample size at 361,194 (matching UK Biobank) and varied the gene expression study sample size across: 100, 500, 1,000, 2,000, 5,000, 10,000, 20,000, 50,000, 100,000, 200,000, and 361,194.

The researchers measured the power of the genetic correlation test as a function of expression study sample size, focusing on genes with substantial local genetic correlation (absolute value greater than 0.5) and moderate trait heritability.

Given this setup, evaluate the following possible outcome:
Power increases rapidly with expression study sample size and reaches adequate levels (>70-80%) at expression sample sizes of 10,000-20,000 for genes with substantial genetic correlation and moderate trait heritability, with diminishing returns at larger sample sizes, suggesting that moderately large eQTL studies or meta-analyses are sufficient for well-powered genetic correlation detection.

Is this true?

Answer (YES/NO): NO